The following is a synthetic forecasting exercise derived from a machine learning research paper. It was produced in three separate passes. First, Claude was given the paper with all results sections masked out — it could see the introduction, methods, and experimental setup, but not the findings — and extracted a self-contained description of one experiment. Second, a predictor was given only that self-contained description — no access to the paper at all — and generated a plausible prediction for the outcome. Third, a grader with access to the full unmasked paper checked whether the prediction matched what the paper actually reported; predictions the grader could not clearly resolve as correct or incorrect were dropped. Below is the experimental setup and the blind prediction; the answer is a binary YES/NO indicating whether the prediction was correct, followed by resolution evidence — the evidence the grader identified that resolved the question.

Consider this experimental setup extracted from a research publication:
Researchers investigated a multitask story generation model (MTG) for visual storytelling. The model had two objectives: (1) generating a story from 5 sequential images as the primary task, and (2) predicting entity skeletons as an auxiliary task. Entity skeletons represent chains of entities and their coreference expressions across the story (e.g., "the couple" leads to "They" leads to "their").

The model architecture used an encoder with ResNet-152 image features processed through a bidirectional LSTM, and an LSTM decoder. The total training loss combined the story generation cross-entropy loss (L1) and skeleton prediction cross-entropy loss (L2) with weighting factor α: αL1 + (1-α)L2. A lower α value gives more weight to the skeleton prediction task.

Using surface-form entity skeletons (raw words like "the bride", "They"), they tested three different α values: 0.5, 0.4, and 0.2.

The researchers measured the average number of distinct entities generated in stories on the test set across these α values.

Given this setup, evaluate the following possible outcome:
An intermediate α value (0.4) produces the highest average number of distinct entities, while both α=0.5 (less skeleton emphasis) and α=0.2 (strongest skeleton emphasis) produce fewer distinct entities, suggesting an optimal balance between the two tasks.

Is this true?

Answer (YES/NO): YES